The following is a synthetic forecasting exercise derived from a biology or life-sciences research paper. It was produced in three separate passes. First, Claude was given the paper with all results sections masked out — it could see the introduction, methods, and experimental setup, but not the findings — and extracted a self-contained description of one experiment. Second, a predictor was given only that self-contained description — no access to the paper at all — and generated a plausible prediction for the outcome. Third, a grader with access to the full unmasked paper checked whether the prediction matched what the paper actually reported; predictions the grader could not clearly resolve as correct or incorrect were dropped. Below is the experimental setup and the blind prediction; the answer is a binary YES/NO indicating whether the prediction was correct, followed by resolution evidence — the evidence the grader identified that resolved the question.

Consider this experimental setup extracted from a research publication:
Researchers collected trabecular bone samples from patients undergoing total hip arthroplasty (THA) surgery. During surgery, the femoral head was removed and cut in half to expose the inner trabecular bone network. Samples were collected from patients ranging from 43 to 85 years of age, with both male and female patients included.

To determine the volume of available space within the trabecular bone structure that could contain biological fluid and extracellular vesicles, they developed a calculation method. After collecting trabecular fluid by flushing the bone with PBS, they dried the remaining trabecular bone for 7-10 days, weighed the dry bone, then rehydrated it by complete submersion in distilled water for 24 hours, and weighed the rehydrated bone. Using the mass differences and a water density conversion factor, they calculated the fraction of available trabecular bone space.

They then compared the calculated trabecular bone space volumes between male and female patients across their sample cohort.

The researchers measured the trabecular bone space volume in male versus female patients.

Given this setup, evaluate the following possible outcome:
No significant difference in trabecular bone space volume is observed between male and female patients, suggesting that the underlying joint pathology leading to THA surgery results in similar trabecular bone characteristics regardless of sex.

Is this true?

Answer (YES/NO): NO